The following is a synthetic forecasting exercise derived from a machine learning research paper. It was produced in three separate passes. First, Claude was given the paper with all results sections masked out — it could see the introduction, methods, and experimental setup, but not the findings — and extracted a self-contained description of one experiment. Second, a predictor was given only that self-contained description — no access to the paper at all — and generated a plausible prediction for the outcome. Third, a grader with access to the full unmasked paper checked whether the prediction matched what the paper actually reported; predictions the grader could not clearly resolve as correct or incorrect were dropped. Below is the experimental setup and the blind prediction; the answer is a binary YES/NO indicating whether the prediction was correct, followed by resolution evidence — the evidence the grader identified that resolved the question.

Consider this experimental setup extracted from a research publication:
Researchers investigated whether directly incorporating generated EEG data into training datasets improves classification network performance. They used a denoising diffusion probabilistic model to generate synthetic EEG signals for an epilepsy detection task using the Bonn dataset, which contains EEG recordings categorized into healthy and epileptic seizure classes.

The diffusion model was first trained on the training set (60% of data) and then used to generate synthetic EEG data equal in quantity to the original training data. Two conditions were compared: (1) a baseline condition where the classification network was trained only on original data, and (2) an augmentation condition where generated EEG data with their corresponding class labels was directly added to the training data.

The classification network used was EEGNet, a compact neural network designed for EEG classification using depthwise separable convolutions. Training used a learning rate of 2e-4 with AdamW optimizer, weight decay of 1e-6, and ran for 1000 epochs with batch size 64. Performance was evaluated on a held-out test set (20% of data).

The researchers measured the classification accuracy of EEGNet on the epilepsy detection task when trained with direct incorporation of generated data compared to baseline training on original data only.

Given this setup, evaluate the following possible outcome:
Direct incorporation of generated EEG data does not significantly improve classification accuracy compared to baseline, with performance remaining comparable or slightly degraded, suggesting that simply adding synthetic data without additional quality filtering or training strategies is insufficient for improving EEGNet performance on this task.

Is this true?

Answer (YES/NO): YES